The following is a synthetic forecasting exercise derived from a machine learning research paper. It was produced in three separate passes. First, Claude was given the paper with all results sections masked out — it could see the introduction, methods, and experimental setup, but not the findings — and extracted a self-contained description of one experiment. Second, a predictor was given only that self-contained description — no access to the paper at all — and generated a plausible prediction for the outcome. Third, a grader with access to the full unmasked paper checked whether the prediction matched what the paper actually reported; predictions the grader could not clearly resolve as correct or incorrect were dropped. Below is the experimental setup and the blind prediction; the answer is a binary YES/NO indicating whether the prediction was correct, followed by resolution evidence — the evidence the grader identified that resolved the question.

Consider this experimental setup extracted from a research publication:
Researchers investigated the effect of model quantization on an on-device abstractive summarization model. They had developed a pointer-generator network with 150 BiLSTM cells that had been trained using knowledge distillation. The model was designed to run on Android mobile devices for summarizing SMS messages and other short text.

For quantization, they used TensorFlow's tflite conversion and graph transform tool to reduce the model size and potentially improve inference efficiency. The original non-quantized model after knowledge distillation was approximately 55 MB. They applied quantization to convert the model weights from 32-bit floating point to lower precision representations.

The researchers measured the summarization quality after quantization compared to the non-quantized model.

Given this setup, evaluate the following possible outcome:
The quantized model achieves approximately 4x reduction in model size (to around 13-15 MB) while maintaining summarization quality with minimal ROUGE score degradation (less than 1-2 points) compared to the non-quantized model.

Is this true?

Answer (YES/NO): NO